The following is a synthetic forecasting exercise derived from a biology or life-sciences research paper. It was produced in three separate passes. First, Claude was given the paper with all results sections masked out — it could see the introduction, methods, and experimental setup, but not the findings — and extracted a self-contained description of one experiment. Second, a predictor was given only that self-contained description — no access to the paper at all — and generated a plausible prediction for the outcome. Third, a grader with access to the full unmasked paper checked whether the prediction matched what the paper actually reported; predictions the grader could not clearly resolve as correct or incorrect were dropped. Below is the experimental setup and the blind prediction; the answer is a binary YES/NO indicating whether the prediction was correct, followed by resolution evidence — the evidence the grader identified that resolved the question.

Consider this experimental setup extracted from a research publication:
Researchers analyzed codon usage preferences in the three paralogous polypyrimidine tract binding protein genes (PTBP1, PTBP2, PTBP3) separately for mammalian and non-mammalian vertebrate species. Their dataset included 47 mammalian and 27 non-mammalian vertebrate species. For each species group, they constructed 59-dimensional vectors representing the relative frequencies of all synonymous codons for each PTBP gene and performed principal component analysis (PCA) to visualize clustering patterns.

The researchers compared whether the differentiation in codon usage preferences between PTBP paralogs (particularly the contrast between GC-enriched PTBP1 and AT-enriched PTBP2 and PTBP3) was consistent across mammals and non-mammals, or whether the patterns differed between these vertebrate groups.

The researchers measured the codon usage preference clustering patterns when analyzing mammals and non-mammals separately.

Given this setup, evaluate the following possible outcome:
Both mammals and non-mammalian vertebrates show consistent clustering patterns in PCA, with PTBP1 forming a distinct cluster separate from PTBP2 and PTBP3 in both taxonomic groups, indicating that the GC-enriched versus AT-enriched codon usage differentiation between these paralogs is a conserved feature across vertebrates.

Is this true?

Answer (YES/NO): NO